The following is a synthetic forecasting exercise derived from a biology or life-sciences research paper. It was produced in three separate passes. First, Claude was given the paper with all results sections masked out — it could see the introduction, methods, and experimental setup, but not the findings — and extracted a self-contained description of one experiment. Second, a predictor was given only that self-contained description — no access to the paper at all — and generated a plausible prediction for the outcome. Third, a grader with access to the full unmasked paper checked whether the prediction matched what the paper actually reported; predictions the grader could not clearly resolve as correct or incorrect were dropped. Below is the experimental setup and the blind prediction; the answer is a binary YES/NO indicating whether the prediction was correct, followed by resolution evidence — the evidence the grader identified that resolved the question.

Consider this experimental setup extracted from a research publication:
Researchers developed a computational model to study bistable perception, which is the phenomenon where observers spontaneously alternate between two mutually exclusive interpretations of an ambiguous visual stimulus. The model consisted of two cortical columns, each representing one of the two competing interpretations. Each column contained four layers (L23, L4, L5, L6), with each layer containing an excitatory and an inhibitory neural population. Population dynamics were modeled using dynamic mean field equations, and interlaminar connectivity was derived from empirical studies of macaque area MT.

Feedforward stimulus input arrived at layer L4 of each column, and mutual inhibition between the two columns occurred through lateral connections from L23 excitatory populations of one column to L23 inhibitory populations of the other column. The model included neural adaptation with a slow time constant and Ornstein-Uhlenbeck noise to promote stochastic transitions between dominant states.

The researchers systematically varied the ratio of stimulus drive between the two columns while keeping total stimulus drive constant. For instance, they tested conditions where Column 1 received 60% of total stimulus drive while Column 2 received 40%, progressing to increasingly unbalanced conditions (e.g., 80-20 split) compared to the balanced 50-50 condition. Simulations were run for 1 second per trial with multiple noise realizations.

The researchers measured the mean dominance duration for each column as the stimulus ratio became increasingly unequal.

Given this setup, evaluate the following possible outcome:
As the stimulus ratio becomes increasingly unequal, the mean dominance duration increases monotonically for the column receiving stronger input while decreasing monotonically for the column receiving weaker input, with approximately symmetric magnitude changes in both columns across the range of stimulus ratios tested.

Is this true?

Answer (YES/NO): NO